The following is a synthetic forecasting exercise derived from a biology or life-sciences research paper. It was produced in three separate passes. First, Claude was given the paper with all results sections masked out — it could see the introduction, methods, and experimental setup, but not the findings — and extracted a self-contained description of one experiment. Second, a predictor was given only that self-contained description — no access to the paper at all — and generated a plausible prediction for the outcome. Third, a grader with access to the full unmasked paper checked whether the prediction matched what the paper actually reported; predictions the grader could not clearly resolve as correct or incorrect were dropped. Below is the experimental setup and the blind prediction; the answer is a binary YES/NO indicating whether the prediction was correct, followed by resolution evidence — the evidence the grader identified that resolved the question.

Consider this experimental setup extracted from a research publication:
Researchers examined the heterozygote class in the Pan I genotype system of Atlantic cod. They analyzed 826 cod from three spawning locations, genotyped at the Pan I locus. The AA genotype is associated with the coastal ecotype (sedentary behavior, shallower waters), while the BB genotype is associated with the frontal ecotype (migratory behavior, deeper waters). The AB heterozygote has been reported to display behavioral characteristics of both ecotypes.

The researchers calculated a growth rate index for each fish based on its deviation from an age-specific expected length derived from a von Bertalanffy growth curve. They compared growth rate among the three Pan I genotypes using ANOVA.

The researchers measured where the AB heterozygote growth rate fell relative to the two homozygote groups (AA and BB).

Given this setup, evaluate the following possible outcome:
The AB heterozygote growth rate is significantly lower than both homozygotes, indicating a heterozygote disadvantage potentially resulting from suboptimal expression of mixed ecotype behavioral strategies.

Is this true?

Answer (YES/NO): NO